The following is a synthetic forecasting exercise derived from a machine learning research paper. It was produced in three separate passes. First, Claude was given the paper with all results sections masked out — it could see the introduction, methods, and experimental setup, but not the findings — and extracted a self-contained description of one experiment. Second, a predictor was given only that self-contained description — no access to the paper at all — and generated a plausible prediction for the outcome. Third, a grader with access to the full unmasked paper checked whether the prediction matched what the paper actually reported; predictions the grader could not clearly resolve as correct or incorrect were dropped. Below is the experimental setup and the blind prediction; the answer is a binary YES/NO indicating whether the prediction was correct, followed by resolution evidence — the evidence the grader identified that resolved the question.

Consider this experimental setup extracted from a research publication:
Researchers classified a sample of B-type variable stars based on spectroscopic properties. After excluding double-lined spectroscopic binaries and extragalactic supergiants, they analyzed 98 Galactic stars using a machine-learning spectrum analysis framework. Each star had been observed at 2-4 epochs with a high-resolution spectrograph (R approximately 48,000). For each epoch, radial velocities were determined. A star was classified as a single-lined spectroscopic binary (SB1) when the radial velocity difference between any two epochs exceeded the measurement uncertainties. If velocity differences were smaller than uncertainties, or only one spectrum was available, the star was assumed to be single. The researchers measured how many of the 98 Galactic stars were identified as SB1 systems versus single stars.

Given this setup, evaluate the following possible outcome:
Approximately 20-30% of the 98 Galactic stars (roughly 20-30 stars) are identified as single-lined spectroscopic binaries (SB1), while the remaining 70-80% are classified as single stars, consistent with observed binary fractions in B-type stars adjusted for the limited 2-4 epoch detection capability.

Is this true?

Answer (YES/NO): NO